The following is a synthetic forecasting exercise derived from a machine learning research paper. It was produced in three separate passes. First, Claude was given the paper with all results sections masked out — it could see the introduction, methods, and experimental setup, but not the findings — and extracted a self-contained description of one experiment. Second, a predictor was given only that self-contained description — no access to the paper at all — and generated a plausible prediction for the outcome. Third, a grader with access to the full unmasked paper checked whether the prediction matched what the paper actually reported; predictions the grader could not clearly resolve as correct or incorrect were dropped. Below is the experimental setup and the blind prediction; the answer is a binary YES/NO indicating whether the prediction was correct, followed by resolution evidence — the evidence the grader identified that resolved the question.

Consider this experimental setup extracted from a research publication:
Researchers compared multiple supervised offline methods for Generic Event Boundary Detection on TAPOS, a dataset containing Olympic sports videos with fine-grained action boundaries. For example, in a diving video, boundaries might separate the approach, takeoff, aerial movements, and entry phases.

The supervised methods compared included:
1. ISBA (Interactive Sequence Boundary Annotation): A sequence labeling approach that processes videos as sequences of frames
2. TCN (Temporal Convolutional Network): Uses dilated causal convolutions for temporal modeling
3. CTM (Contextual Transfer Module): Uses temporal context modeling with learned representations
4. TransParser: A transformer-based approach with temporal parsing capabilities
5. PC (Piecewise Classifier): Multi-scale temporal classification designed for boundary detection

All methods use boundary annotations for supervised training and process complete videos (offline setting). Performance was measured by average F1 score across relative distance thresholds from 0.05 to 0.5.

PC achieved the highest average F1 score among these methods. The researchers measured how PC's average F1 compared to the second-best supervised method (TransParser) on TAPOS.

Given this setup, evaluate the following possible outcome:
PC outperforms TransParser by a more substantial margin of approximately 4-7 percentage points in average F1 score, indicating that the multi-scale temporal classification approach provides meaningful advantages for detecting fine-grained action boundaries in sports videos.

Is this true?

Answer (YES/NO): NO